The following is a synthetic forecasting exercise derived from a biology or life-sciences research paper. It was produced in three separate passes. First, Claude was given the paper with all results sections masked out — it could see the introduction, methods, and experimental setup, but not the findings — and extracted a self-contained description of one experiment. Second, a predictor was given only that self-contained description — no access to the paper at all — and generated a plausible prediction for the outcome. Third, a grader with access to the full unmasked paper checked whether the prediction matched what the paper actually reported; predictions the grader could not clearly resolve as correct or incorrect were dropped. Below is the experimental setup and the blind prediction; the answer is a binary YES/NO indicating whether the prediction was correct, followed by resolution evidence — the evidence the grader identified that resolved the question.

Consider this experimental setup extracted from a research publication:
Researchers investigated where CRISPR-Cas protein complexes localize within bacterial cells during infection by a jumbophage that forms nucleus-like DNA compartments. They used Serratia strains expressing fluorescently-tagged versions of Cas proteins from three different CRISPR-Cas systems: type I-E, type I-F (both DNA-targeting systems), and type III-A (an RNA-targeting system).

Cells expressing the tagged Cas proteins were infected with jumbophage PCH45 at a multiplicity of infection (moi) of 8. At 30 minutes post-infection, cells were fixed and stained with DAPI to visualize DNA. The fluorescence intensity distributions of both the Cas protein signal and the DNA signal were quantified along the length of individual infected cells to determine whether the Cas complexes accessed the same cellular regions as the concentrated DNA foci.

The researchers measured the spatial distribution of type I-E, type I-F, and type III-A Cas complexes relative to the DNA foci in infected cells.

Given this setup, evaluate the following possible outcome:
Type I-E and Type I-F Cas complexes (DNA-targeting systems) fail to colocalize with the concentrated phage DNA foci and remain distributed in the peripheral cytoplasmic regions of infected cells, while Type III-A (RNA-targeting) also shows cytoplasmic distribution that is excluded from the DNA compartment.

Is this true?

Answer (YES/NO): YES